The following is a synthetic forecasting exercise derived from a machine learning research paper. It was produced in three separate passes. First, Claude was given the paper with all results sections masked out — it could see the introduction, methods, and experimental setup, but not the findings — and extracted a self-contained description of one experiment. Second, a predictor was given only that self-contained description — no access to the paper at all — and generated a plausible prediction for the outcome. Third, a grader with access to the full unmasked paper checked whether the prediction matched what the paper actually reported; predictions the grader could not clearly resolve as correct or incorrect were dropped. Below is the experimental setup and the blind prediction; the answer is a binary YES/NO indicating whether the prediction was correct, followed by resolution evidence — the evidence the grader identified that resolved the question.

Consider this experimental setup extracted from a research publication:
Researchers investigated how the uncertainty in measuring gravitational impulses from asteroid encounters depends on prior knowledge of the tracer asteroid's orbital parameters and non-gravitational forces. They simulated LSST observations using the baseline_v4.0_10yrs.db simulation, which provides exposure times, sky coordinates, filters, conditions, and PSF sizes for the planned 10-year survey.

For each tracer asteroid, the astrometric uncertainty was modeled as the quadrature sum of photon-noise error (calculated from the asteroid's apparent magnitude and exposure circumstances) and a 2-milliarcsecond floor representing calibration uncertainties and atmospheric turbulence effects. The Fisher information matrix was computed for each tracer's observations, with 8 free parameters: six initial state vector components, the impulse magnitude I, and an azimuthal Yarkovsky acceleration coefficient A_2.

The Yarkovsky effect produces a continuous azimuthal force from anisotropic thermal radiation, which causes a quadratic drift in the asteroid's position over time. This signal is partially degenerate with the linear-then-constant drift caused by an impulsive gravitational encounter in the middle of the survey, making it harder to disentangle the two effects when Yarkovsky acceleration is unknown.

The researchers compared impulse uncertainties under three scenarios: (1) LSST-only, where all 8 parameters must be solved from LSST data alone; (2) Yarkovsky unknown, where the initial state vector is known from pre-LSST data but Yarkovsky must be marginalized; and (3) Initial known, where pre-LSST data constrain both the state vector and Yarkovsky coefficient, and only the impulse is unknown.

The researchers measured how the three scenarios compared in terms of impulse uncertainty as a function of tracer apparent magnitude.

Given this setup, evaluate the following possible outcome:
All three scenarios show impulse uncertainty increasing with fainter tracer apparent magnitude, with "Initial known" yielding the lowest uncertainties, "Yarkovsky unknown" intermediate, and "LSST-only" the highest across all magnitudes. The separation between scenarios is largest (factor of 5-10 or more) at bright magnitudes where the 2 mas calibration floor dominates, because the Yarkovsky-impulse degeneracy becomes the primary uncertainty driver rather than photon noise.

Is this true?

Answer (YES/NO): NO